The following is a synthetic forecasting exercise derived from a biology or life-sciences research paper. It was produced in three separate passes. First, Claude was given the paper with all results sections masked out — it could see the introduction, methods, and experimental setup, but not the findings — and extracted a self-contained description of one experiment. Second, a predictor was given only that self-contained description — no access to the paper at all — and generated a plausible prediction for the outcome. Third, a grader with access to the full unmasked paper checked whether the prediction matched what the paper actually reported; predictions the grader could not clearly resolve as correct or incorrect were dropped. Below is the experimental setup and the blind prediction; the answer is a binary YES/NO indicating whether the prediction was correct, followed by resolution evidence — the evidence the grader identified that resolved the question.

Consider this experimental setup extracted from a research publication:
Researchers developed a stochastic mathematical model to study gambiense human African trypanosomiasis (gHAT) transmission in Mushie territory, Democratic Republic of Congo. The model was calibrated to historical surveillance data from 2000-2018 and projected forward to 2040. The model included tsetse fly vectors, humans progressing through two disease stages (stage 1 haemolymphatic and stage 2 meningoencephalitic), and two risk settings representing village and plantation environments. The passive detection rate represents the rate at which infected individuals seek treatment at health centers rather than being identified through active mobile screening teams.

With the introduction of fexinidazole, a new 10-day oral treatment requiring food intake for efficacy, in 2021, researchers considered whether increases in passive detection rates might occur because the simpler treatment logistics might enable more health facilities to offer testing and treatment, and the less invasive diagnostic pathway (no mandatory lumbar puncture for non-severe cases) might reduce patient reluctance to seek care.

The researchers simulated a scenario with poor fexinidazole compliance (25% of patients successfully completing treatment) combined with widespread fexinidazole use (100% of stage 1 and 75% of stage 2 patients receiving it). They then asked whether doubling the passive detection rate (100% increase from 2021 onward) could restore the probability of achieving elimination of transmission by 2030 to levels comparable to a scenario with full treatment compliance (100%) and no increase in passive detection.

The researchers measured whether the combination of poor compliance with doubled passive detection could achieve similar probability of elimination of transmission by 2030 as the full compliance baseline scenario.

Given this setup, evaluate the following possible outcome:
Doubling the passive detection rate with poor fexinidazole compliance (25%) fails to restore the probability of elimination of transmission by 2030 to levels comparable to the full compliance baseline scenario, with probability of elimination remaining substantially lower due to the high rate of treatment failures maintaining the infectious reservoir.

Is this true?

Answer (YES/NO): YES